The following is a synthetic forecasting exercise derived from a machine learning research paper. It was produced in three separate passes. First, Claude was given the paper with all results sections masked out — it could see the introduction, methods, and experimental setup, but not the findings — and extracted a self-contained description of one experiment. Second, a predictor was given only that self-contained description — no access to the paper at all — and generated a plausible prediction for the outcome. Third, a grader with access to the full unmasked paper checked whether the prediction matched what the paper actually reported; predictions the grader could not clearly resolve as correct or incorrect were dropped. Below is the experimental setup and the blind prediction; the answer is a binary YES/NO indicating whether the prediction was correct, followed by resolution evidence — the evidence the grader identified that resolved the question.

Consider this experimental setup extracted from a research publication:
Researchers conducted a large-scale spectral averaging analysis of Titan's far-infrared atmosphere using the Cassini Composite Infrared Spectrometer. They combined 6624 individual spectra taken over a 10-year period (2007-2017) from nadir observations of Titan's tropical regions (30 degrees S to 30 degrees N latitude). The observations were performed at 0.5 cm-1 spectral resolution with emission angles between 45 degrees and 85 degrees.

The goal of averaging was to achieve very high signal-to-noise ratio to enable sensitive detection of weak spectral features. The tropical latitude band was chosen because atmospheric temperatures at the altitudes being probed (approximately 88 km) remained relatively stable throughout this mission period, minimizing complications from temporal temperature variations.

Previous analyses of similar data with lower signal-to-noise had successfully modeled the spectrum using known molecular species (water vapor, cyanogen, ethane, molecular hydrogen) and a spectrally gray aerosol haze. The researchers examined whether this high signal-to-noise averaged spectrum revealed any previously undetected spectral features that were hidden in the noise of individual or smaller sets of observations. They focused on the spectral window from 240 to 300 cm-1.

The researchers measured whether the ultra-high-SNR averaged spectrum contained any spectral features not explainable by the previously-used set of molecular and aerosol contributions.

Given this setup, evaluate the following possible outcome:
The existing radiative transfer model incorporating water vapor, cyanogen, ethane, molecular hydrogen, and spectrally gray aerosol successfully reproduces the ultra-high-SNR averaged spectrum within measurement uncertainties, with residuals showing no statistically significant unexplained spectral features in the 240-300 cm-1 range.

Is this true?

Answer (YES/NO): NO